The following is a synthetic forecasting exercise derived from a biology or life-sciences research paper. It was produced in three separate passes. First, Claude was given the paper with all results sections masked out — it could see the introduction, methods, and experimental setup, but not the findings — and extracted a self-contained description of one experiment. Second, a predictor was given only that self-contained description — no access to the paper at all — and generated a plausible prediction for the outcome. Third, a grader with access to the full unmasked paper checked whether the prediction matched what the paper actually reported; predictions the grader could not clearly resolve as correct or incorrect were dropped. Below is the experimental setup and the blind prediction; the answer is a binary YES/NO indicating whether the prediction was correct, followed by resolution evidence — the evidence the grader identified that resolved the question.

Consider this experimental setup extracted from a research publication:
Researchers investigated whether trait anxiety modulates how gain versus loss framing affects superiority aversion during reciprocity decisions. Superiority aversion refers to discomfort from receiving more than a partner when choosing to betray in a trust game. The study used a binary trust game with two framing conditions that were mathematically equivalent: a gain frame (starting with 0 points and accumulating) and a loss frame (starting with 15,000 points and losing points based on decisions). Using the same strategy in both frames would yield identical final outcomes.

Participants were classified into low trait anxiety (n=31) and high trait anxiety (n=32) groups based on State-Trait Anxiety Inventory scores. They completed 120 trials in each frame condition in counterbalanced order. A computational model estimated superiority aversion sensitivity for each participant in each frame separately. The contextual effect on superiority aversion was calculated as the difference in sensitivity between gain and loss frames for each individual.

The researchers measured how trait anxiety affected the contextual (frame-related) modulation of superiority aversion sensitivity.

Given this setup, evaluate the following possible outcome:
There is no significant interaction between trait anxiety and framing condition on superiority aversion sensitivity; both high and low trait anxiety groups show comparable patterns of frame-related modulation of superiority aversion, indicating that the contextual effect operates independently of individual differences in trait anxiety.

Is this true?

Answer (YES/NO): NO